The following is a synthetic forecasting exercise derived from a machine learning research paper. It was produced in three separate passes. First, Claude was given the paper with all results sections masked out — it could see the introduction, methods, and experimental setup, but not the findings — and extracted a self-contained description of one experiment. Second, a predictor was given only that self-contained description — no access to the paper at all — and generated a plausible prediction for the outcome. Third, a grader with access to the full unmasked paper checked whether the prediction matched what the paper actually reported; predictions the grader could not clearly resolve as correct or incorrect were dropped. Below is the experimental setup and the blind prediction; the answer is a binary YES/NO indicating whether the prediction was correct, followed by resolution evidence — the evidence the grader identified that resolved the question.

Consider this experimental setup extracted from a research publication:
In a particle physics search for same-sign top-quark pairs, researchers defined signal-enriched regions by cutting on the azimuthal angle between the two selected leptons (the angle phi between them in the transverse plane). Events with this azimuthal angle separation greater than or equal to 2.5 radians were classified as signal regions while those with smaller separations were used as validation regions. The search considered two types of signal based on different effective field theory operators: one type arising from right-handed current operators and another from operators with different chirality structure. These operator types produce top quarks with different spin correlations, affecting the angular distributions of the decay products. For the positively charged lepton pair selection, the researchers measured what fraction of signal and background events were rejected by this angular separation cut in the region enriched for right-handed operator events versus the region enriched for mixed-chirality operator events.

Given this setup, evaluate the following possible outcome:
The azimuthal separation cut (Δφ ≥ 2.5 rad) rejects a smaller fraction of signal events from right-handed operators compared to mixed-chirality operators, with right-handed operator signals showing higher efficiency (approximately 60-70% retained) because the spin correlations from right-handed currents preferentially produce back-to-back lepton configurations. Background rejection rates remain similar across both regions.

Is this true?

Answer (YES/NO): NO